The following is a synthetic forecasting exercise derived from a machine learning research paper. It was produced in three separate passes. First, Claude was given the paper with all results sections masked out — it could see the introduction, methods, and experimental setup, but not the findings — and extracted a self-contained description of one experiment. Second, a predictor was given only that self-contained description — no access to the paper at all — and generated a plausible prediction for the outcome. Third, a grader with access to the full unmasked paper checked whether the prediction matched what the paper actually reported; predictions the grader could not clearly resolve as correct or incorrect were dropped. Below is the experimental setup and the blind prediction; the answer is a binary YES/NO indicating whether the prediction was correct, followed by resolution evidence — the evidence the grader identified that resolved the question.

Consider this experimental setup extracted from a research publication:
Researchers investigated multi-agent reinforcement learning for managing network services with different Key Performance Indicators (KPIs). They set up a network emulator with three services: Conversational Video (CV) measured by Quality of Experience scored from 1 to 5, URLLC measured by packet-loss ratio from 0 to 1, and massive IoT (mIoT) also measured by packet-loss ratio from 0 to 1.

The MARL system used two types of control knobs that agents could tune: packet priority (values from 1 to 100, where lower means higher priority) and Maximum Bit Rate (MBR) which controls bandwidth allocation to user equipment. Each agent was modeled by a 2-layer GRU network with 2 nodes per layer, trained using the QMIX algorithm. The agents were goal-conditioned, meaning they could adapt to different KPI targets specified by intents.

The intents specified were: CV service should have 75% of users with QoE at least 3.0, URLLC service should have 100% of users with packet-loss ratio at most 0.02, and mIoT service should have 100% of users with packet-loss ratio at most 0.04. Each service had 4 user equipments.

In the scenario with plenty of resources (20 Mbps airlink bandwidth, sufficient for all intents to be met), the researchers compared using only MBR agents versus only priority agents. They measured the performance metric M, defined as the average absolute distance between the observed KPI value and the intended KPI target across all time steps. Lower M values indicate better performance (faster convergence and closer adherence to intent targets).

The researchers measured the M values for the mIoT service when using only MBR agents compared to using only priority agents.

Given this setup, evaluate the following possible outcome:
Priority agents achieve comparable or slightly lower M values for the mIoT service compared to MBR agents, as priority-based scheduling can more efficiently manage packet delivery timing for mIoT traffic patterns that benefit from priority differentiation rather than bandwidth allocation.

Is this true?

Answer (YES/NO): NO